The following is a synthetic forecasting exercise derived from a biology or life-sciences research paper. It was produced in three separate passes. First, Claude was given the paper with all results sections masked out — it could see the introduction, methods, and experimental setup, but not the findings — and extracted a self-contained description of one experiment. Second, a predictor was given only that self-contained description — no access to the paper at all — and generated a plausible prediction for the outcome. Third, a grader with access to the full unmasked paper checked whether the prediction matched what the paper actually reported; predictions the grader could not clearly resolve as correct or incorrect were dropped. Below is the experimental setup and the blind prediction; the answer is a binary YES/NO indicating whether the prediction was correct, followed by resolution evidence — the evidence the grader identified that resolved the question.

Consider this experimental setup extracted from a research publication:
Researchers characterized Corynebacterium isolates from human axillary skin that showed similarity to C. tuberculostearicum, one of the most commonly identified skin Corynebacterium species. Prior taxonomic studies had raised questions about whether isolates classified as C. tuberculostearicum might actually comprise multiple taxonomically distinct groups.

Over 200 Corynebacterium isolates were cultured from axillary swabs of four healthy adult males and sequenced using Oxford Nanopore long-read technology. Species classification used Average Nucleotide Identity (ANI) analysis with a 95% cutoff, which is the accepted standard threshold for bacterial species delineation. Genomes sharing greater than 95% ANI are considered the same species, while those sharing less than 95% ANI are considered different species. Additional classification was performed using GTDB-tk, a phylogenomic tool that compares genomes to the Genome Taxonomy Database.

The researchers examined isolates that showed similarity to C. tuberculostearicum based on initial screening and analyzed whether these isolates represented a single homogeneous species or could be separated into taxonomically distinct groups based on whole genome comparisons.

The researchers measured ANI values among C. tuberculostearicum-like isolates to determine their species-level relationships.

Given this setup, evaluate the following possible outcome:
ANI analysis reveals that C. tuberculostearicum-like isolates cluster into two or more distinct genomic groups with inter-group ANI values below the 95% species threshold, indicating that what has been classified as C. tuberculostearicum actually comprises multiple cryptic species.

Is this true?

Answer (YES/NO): YES